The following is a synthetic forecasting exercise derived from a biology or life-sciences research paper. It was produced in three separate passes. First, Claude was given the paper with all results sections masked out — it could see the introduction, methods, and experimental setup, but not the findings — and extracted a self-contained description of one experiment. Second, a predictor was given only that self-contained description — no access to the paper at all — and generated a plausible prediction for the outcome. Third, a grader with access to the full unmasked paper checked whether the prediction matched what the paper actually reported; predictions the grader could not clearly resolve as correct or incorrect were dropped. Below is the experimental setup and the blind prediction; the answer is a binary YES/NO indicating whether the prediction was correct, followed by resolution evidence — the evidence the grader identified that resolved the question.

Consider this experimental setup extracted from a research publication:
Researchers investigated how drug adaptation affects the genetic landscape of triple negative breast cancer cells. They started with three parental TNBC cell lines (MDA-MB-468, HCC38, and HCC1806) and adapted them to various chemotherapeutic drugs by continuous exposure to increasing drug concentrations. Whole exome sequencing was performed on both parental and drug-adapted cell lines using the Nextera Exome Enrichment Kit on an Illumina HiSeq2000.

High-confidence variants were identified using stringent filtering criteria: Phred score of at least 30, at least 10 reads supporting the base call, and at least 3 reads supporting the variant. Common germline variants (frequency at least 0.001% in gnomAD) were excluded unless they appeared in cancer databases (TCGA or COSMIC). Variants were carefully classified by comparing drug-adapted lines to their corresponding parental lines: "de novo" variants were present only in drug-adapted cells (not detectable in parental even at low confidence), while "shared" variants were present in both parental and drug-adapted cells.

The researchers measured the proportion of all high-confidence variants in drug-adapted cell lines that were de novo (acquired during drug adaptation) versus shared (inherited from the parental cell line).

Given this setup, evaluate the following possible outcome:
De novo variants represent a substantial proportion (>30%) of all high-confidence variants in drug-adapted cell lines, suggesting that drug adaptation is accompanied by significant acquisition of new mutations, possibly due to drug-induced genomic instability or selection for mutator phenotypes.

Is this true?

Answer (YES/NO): NO